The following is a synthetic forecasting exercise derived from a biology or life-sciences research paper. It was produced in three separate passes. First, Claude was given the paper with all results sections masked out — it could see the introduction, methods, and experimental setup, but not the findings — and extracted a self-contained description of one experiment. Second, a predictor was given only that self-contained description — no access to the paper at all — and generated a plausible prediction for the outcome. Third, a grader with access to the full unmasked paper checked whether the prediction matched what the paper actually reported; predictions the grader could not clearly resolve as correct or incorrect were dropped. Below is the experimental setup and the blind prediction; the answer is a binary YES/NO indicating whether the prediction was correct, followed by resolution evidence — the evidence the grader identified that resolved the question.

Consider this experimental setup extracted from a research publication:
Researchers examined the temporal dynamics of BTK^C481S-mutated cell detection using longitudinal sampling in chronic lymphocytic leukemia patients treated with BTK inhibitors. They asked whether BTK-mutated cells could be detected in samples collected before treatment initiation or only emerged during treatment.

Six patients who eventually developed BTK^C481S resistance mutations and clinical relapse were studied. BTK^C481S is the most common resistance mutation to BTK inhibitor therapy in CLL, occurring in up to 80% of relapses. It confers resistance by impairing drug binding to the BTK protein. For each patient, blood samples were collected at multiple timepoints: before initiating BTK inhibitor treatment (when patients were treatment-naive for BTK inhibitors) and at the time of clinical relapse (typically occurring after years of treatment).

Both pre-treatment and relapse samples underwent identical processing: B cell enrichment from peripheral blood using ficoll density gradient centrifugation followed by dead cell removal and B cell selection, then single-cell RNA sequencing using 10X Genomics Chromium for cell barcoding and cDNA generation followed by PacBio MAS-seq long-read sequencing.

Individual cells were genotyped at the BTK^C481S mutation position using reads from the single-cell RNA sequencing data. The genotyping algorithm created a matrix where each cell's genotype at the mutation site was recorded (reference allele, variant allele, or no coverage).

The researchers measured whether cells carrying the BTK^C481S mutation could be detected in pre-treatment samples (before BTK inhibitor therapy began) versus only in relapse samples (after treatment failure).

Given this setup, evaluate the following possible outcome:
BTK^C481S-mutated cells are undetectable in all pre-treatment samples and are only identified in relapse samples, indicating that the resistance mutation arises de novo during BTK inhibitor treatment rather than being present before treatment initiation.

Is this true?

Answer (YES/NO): YES